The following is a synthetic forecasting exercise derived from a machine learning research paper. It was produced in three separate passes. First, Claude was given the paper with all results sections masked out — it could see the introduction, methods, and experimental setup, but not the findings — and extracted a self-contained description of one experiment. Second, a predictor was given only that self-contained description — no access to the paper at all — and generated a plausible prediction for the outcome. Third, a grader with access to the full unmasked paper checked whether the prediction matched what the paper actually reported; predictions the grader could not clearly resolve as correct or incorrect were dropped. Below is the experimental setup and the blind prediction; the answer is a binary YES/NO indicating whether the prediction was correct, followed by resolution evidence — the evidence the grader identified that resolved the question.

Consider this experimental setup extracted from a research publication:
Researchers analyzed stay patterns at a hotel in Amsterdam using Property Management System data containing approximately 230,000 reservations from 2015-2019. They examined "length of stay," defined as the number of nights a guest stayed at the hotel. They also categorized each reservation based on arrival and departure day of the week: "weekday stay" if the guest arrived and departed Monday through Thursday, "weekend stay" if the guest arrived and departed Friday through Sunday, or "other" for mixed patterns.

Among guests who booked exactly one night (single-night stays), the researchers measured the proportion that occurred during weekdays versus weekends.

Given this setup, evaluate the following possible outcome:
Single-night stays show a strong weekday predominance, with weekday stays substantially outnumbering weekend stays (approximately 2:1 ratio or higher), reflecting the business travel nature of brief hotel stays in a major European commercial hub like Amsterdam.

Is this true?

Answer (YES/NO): NO